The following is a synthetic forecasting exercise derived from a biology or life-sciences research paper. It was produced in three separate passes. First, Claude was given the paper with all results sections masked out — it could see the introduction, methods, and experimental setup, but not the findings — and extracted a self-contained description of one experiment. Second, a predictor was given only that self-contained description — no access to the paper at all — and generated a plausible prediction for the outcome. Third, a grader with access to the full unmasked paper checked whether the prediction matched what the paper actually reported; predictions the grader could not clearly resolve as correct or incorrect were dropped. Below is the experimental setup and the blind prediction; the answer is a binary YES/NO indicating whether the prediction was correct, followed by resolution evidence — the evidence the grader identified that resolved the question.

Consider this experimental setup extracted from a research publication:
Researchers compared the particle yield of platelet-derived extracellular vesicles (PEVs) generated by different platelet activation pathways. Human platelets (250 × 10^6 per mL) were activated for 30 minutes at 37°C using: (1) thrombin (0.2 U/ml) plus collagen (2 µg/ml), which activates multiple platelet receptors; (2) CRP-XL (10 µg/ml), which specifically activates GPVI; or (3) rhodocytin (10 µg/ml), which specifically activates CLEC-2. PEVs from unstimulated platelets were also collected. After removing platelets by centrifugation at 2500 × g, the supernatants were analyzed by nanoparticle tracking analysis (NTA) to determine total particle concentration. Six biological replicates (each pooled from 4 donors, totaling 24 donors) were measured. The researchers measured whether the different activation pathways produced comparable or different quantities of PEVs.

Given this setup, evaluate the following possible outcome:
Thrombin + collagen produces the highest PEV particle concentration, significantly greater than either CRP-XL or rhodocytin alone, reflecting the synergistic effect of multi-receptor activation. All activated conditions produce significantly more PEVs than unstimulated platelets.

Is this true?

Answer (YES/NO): NO